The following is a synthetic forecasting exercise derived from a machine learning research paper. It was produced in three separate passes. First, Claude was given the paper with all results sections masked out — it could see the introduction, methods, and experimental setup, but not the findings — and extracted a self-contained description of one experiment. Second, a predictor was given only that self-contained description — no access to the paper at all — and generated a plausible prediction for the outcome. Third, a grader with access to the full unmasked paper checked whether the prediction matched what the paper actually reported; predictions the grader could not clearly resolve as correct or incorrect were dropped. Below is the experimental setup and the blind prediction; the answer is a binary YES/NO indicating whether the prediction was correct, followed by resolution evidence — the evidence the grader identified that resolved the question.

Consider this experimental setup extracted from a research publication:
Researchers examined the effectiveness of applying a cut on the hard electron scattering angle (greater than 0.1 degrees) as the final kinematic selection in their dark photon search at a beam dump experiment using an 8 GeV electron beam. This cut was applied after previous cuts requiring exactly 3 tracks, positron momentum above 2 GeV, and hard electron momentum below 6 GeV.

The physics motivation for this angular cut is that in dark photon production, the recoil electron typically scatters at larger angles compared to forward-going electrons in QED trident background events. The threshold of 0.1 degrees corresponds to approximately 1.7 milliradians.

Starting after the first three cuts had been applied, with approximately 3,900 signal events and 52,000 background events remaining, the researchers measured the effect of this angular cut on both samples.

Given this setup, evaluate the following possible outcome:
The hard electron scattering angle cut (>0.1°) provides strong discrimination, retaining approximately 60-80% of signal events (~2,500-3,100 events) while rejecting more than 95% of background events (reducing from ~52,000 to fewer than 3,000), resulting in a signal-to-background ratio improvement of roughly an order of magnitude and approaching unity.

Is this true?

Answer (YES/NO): NO